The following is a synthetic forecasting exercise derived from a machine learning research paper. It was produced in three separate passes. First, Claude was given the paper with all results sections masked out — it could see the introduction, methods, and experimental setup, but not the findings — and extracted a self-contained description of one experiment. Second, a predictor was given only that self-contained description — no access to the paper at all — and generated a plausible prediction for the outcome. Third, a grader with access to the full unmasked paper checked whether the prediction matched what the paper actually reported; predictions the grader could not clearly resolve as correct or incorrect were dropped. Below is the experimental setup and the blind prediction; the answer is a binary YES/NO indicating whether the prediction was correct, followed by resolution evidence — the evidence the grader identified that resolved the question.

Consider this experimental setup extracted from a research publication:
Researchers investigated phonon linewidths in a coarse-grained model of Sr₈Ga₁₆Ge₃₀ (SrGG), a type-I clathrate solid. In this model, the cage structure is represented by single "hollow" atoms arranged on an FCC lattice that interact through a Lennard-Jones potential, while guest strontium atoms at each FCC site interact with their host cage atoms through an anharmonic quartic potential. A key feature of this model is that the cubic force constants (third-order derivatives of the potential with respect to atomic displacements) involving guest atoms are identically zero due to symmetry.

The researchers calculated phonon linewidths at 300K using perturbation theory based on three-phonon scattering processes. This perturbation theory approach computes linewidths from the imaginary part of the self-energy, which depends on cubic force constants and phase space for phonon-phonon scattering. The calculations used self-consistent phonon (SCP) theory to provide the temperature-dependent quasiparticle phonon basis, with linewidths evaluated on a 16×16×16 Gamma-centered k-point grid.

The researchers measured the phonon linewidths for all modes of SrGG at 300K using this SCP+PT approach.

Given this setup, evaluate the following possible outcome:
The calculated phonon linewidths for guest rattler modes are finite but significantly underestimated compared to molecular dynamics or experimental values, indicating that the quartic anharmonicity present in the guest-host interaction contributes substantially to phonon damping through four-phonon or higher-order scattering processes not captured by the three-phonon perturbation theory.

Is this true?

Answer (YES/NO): NO